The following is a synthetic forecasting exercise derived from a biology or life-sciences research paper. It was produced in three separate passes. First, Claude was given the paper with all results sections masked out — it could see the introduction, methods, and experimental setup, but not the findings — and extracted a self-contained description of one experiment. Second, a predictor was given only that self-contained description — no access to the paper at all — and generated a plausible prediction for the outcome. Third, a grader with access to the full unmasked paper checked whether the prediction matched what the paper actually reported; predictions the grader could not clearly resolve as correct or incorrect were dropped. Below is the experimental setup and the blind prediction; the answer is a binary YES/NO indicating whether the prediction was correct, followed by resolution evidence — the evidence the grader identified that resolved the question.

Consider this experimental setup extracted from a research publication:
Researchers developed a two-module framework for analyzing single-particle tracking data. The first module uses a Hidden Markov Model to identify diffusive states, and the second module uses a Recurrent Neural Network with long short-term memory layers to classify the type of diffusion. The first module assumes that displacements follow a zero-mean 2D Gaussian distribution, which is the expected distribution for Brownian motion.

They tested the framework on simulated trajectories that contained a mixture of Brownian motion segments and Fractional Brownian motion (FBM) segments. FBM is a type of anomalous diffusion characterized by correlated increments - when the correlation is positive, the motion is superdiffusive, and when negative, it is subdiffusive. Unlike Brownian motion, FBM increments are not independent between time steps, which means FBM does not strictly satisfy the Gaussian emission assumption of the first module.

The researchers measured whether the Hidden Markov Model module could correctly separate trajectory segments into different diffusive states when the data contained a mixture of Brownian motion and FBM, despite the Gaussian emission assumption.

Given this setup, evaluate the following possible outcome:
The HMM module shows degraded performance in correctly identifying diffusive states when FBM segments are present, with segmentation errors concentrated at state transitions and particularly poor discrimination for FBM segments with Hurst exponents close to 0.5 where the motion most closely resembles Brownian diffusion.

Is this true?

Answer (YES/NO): NO